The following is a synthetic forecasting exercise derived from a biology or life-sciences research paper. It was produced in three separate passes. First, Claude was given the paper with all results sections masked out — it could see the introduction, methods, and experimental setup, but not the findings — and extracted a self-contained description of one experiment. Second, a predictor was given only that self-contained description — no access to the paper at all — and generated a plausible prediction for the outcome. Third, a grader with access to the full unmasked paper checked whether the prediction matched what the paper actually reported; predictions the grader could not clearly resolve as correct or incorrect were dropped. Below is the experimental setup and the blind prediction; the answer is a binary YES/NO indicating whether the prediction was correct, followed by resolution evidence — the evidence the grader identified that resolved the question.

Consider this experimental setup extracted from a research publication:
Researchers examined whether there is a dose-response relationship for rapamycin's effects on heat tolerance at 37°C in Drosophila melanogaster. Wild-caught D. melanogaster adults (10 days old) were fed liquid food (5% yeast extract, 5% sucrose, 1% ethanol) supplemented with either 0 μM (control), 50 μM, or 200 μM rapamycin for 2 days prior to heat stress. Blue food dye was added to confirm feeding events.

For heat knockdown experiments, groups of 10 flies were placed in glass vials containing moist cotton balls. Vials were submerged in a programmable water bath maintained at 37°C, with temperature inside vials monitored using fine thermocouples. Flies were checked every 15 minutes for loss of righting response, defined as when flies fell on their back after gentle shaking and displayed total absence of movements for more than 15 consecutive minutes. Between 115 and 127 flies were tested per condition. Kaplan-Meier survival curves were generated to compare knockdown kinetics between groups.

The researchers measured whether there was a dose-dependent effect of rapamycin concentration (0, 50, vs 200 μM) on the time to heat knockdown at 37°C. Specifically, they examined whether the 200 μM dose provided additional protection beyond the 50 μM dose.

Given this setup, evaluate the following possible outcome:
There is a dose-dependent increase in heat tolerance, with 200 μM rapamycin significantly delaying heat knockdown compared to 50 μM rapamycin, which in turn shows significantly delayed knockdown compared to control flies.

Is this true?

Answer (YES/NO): NO